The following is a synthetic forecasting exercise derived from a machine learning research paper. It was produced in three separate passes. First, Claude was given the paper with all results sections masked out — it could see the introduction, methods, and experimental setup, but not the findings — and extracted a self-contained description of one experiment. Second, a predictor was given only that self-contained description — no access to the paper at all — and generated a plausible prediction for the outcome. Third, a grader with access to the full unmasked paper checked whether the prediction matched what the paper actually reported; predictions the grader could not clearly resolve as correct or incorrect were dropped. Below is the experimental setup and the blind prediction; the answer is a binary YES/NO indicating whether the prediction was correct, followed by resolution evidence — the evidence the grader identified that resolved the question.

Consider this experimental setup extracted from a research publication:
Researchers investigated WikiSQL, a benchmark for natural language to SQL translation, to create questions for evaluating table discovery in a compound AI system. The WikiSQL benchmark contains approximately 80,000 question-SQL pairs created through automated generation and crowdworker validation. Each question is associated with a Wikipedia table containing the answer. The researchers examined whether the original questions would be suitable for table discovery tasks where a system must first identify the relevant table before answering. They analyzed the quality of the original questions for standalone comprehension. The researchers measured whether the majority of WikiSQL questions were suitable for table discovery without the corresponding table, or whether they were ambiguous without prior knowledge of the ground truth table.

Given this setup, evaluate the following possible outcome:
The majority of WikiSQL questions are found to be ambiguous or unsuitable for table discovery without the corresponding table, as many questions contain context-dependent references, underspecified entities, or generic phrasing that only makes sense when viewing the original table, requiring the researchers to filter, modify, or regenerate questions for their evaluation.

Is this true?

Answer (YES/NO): YES